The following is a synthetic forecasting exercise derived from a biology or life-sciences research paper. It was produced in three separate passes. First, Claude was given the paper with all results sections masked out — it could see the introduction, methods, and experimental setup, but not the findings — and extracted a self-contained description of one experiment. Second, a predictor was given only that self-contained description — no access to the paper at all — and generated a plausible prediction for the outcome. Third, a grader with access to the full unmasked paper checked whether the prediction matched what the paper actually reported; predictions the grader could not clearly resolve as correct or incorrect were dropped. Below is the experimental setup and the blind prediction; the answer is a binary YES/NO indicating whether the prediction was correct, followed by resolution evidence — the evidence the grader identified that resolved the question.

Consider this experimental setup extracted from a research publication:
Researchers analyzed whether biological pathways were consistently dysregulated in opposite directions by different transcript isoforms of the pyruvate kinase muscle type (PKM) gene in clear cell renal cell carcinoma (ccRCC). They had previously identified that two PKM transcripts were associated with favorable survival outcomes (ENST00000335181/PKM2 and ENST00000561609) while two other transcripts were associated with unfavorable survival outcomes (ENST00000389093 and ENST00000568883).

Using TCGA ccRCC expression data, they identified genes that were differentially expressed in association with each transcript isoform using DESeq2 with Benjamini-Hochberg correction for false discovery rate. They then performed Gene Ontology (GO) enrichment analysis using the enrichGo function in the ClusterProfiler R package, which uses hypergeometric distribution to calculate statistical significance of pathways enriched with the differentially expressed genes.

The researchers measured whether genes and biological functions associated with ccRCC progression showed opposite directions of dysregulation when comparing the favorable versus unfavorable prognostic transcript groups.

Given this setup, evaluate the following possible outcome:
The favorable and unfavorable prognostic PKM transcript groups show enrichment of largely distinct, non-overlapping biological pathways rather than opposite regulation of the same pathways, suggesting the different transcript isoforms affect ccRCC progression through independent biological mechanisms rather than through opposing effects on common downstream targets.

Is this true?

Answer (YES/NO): NO